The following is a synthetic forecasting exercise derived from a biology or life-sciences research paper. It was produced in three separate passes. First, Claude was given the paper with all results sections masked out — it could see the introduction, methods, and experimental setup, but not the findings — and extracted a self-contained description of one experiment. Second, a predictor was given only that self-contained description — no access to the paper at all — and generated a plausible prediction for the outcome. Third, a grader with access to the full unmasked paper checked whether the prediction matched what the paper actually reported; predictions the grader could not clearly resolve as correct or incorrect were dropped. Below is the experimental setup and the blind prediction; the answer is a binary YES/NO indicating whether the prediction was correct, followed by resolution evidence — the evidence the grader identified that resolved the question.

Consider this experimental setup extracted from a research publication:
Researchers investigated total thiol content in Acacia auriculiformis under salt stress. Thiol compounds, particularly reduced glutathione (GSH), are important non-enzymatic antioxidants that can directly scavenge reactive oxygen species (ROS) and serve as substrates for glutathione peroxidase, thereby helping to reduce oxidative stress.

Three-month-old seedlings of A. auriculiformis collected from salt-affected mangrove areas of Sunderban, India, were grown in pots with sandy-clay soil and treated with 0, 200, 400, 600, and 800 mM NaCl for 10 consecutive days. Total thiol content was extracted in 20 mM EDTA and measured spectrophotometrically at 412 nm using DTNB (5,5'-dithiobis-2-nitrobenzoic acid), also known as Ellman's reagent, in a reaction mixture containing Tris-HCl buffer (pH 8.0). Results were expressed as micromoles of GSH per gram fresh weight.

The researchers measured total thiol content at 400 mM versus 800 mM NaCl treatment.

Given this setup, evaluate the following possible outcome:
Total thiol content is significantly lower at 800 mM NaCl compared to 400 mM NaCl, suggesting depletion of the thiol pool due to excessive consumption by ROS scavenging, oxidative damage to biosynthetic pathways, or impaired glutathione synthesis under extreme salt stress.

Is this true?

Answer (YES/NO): NO